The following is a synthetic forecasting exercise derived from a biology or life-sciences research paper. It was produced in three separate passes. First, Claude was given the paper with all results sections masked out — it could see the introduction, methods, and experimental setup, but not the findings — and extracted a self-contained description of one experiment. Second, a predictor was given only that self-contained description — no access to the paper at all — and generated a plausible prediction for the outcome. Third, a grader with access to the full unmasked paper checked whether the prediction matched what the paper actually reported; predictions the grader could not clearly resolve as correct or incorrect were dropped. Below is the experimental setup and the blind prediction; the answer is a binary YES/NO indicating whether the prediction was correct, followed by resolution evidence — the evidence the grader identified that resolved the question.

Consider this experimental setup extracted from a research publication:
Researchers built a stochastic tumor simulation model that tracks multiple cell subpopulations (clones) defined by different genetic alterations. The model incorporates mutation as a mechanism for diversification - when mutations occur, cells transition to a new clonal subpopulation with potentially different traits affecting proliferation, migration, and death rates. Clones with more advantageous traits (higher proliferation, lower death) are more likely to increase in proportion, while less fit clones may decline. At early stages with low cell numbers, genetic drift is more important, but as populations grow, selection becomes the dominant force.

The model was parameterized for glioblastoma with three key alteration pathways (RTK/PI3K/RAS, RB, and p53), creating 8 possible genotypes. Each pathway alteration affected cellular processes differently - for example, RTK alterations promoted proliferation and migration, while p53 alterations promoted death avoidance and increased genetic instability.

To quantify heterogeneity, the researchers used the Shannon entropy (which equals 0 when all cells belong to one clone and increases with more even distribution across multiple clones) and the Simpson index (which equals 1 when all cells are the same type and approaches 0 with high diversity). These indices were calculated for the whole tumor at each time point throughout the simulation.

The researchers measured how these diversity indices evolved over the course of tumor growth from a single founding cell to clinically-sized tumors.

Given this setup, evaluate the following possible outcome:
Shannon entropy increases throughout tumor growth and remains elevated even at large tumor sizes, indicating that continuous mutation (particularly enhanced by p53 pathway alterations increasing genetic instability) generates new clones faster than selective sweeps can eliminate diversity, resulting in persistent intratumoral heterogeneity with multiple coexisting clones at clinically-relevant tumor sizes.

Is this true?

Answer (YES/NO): NO